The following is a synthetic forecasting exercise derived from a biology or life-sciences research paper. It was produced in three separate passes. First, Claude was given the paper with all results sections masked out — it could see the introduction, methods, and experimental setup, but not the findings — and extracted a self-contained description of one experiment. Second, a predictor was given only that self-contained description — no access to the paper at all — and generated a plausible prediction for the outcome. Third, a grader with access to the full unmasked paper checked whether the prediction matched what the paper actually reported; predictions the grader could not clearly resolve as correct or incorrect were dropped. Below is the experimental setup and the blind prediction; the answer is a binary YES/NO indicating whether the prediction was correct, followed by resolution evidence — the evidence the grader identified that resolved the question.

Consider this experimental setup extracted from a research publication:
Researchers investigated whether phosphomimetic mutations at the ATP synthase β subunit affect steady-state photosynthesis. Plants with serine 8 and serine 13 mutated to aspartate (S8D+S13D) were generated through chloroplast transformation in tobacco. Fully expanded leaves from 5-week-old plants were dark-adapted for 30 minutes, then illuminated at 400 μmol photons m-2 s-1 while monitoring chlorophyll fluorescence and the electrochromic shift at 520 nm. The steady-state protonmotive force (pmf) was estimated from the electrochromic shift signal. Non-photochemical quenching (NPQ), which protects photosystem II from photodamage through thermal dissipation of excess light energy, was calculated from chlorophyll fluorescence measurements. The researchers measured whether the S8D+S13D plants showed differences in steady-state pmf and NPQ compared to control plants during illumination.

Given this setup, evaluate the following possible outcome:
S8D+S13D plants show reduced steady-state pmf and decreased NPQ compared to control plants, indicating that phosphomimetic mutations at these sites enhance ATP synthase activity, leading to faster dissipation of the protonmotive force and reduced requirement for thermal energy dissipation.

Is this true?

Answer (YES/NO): NO